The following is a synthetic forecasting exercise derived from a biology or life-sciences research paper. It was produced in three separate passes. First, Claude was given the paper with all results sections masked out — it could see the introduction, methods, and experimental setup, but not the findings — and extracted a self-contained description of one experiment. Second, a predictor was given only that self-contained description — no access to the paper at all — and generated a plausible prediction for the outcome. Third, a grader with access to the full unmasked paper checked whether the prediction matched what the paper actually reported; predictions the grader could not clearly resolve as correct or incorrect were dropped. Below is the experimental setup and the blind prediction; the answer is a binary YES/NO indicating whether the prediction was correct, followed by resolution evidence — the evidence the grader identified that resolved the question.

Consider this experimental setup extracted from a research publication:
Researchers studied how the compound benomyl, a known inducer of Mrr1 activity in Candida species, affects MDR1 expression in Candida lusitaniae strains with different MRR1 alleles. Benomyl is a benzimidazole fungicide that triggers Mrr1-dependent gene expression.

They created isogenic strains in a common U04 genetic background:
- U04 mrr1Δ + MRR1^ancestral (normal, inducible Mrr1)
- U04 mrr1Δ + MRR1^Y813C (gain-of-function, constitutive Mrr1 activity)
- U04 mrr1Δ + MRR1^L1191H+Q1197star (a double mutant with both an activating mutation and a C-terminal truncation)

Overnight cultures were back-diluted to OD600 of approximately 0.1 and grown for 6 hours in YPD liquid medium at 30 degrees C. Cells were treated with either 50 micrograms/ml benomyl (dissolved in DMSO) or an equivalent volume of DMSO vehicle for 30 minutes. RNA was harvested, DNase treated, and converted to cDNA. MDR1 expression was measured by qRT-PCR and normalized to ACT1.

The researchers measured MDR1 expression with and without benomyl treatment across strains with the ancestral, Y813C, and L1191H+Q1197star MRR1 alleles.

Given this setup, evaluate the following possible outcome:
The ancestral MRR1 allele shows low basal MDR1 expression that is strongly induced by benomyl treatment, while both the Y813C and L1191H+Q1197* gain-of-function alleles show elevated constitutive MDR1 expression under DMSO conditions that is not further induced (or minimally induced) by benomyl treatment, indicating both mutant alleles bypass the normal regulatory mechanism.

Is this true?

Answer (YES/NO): NO